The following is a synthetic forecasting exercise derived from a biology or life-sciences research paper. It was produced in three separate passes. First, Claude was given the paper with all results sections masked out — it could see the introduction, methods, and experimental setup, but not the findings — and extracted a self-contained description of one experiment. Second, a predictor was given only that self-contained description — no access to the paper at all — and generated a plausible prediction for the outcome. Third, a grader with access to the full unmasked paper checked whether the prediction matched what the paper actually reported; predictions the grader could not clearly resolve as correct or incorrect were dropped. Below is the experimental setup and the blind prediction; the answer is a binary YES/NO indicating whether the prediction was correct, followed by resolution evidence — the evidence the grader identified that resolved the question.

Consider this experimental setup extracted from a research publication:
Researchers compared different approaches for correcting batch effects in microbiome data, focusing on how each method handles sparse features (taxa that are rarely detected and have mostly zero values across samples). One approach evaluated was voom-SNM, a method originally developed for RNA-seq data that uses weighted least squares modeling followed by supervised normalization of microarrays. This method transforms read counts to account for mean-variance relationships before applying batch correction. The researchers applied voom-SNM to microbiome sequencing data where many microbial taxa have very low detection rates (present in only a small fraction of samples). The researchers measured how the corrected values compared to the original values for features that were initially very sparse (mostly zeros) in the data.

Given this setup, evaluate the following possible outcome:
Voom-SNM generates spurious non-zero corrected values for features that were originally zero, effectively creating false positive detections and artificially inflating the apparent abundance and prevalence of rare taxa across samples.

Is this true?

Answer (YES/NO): YES